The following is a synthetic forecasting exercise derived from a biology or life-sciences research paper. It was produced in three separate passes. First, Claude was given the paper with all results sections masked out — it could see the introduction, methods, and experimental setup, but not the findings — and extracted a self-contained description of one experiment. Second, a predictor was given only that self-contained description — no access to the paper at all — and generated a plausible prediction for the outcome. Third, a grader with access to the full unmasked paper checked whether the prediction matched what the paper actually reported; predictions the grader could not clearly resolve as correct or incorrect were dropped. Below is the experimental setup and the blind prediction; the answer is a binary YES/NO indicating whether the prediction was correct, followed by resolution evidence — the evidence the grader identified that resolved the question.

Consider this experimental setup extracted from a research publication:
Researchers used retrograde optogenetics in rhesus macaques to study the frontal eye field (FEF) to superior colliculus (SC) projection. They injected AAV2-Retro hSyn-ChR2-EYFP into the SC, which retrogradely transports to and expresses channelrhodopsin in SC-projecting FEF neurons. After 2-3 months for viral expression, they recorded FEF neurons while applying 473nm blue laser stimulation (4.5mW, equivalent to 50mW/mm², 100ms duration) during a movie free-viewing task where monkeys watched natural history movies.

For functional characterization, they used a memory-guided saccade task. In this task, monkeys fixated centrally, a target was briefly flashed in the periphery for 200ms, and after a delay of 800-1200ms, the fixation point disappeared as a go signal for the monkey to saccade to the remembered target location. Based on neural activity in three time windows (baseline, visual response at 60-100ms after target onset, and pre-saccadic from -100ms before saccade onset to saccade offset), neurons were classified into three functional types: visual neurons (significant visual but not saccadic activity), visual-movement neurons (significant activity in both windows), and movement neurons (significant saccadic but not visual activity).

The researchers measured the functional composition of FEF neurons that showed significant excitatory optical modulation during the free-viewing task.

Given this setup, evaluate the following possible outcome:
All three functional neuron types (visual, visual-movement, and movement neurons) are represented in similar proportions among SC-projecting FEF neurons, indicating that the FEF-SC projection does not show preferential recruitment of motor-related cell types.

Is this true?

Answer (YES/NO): YES